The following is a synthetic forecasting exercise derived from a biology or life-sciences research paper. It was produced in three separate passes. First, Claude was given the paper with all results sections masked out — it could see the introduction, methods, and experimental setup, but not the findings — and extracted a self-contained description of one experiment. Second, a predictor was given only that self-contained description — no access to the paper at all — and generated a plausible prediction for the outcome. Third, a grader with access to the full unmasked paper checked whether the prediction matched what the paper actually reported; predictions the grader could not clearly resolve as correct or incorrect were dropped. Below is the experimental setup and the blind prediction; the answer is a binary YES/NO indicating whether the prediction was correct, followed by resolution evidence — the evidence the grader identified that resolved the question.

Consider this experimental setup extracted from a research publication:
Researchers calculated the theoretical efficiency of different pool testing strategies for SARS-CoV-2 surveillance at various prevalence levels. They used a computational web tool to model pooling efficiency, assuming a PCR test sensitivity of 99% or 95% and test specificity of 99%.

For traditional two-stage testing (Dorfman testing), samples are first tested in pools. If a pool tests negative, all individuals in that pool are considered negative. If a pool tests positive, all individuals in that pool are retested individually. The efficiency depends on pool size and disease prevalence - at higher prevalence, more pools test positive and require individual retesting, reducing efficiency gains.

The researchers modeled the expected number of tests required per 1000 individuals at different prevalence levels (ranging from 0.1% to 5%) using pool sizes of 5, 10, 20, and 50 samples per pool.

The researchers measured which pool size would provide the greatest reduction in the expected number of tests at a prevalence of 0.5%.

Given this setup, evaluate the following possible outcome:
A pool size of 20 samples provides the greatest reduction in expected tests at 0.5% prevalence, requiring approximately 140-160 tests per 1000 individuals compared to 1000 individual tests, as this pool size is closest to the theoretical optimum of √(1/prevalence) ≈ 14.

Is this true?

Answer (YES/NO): NO